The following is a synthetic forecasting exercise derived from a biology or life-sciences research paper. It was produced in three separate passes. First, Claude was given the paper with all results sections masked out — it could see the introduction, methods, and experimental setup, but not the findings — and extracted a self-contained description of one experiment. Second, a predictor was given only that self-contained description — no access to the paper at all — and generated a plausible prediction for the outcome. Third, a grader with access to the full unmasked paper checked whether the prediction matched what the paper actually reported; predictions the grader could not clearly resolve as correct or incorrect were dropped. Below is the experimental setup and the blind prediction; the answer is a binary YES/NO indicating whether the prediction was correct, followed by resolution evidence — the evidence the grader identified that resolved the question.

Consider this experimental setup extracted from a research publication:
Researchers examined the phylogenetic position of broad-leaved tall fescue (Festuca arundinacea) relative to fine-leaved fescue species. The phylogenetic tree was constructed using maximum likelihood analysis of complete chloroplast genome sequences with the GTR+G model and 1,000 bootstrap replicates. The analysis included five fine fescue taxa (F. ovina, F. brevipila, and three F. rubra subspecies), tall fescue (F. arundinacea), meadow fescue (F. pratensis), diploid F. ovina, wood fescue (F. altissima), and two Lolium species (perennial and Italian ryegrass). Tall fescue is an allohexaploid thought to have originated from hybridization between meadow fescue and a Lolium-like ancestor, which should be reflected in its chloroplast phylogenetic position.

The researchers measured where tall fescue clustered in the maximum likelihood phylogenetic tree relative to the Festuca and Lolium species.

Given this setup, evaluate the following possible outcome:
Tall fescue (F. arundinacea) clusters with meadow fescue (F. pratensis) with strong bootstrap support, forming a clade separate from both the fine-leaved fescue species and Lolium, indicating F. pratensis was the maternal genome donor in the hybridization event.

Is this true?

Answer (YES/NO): NO